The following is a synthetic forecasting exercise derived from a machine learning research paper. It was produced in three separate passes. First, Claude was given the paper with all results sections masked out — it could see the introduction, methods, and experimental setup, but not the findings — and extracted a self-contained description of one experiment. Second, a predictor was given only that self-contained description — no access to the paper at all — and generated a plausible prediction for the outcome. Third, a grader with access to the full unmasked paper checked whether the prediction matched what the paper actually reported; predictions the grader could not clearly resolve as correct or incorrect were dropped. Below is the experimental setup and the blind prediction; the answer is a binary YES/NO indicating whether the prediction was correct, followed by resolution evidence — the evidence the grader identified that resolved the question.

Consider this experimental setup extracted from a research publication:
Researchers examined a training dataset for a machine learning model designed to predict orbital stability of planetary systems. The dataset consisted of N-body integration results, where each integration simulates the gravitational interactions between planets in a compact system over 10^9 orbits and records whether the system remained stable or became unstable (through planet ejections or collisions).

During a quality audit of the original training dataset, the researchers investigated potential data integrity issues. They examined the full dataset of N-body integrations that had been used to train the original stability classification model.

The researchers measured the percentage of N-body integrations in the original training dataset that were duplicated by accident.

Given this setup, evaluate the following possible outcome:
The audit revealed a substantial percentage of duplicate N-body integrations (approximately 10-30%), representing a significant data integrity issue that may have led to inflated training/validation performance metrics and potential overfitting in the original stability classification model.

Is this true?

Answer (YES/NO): NO